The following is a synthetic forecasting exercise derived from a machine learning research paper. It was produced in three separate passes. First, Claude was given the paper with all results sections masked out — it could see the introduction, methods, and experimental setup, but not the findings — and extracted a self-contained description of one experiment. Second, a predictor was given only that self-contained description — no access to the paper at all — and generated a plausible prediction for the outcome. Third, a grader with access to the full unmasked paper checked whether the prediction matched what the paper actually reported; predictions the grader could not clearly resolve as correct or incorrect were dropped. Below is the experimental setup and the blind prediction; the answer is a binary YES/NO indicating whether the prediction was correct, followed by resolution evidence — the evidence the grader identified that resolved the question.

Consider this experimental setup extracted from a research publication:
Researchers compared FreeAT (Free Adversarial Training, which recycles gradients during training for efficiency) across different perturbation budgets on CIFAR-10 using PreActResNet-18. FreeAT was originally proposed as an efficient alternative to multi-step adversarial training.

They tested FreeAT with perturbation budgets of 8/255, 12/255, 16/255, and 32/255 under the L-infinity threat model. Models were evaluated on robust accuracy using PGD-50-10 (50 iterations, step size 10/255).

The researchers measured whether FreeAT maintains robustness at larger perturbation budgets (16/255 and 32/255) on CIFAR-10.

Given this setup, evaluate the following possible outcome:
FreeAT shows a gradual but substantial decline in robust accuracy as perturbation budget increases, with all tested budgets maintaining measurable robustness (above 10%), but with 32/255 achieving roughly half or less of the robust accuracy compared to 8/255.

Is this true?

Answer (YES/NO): NO